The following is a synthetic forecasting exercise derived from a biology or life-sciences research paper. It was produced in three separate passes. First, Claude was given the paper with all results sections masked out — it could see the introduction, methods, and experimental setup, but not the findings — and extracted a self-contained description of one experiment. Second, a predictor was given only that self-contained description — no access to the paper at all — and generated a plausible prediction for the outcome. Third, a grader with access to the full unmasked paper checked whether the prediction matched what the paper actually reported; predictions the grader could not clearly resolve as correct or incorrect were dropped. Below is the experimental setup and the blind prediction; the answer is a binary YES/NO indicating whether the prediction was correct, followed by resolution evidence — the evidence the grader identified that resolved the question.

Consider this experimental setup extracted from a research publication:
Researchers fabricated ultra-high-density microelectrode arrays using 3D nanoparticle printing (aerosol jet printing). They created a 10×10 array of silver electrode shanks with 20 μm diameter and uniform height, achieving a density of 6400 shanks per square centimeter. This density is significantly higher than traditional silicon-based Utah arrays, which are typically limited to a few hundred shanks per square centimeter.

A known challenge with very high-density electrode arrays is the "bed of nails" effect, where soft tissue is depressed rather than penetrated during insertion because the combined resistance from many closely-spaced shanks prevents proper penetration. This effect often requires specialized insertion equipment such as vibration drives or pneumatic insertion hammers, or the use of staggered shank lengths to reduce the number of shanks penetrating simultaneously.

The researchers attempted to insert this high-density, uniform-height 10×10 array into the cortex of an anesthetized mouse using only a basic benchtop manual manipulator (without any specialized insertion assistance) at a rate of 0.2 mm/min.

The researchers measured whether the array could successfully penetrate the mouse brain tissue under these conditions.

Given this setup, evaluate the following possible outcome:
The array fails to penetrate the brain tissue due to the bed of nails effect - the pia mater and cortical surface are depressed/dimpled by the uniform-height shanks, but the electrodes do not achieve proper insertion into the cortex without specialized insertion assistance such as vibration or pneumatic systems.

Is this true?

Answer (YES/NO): NO